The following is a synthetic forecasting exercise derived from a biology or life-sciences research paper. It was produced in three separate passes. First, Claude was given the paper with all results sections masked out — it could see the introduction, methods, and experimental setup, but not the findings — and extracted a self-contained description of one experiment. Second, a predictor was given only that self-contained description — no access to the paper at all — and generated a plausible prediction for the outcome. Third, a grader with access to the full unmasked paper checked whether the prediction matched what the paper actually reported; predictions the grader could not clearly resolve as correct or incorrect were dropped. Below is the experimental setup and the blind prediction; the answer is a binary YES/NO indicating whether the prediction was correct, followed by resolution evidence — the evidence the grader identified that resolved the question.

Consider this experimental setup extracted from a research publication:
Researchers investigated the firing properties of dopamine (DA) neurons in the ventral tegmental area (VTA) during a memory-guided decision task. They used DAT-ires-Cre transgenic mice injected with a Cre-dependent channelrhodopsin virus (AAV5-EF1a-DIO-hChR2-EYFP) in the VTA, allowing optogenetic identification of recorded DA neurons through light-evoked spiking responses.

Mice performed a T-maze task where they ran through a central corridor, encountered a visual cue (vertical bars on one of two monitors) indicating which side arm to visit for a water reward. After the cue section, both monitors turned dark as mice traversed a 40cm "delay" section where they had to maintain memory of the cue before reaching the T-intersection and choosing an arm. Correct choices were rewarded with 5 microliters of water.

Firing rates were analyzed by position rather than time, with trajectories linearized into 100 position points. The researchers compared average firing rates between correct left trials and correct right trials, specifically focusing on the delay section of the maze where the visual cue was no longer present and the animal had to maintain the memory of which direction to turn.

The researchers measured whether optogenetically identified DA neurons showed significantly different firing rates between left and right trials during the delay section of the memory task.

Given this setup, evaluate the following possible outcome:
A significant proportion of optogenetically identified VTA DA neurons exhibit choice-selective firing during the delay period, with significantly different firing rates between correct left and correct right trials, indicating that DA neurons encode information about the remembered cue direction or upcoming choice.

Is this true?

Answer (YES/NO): YES